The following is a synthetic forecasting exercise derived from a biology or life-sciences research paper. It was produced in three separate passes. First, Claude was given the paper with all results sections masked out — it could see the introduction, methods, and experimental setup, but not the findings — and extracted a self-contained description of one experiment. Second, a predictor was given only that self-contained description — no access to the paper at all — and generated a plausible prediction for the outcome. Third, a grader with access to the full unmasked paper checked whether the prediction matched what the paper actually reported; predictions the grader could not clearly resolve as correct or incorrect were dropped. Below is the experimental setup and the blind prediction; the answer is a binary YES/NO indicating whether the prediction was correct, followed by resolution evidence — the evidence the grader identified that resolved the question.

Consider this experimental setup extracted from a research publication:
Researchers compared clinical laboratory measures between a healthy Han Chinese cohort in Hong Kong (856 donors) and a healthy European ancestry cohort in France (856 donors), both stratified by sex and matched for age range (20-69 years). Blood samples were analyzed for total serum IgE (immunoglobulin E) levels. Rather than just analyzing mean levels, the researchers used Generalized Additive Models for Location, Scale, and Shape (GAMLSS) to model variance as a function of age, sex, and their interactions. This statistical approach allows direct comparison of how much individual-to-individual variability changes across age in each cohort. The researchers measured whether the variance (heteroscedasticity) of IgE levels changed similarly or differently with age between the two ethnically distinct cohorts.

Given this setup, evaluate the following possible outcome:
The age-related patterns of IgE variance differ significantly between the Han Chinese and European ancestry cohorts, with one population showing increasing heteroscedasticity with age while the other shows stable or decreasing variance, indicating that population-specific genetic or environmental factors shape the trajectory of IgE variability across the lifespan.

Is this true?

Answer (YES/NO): YES